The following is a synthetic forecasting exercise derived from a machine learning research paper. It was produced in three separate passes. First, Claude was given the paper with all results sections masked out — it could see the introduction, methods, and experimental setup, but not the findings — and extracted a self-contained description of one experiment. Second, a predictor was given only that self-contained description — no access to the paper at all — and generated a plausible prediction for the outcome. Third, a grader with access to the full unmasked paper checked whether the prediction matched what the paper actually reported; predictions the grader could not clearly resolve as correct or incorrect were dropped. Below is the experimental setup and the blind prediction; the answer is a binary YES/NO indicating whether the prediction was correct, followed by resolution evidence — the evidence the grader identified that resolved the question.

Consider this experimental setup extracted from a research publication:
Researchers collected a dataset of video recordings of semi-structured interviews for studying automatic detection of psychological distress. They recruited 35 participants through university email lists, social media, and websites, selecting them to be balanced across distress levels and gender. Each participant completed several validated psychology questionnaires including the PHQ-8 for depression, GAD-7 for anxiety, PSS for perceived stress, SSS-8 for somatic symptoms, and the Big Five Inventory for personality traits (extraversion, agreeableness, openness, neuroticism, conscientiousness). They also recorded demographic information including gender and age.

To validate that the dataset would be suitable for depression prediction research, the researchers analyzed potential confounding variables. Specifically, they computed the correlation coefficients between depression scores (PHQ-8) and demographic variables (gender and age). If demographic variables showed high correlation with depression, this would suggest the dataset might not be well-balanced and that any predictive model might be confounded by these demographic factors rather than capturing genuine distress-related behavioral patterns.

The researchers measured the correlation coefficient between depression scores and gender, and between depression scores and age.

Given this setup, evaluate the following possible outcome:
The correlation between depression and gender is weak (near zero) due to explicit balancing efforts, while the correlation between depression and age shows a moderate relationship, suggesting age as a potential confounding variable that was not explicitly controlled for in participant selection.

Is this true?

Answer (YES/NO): NO